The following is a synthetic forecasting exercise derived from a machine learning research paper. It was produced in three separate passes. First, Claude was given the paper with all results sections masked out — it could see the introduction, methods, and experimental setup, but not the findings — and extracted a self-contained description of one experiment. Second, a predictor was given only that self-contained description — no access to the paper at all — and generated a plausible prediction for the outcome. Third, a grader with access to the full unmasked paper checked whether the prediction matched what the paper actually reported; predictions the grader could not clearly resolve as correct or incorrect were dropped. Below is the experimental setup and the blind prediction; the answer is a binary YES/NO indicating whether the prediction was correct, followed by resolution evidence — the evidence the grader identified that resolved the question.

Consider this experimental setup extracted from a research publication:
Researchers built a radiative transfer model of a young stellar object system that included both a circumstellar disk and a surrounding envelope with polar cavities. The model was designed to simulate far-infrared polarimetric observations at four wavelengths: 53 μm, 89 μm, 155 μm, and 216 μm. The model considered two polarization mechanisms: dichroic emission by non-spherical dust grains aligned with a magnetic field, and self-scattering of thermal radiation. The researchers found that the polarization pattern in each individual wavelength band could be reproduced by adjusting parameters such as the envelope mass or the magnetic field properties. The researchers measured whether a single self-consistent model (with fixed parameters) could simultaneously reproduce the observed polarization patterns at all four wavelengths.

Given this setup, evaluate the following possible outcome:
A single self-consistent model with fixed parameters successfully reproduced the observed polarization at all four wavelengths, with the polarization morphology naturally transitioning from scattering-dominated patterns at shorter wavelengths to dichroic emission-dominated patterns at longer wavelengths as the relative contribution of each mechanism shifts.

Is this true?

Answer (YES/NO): NO